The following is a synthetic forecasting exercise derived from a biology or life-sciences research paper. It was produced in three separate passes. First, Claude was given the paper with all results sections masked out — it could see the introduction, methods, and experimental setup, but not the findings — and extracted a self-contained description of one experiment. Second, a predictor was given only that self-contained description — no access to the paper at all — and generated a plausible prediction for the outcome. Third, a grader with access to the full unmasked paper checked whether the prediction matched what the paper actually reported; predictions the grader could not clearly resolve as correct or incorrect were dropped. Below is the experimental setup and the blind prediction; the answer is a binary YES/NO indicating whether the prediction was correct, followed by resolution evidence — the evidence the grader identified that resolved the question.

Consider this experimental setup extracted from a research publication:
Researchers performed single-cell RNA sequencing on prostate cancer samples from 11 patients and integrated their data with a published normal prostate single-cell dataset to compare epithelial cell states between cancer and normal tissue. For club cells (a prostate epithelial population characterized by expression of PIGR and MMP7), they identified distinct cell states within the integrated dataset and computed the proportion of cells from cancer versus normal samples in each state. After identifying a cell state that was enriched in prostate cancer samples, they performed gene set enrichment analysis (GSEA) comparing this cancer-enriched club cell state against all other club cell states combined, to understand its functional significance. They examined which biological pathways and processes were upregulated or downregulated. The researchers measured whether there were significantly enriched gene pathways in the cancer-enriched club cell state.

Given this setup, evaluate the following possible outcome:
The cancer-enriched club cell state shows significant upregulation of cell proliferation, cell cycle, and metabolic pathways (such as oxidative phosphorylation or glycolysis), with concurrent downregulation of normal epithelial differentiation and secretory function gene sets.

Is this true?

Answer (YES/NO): NO